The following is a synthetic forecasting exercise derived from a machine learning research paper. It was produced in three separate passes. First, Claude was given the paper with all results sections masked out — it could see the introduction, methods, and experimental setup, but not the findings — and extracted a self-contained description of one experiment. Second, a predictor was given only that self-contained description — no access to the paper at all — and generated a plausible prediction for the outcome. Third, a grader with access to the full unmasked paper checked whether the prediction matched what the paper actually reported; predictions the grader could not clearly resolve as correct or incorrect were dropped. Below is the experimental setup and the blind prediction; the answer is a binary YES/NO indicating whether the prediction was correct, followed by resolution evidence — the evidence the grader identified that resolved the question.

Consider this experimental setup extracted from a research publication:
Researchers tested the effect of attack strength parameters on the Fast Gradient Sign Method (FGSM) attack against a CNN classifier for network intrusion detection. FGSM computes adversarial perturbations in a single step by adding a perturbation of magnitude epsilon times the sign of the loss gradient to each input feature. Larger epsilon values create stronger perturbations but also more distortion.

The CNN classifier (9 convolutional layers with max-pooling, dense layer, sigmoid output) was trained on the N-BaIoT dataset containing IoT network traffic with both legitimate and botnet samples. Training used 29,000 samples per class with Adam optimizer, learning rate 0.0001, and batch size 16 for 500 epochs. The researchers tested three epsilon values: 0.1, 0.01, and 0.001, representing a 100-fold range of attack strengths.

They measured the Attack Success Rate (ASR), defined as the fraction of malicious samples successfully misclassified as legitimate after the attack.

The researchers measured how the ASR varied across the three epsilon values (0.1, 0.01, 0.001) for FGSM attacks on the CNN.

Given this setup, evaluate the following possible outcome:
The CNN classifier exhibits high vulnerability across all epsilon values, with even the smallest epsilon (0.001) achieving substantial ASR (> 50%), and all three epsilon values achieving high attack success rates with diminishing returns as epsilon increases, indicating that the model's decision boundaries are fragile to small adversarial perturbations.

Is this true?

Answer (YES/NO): YES